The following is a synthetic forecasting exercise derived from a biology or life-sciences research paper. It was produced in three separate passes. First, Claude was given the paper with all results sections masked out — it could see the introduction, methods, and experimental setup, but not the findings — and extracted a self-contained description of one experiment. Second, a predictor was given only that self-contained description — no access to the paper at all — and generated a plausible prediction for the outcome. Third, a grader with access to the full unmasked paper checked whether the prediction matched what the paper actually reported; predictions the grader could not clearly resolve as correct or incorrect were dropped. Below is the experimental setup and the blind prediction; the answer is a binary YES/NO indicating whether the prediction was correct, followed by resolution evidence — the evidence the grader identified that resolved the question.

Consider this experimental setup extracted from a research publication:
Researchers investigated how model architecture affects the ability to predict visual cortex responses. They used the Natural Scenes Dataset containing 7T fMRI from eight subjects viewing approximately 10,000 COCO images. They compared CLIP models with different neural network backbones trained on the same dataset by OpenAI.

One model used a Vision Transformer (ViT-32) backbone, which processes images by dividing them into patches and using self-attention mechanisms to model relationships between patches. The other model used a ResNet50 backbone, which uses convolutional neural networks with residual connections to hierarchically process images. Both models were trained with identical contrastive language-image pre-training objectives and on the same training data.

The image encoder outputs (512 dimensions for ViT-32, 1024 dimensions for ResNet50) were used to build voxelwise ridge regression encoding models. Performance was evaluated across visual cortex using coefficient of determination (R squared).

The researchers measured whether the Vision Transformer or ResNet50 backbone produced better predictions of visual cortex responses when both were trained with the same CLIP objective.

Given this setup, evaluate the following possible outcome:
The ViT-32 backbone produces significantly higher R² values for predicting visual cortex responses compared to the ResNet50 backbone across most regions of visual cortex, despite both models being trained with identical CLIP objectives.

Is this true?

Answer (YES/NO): NO